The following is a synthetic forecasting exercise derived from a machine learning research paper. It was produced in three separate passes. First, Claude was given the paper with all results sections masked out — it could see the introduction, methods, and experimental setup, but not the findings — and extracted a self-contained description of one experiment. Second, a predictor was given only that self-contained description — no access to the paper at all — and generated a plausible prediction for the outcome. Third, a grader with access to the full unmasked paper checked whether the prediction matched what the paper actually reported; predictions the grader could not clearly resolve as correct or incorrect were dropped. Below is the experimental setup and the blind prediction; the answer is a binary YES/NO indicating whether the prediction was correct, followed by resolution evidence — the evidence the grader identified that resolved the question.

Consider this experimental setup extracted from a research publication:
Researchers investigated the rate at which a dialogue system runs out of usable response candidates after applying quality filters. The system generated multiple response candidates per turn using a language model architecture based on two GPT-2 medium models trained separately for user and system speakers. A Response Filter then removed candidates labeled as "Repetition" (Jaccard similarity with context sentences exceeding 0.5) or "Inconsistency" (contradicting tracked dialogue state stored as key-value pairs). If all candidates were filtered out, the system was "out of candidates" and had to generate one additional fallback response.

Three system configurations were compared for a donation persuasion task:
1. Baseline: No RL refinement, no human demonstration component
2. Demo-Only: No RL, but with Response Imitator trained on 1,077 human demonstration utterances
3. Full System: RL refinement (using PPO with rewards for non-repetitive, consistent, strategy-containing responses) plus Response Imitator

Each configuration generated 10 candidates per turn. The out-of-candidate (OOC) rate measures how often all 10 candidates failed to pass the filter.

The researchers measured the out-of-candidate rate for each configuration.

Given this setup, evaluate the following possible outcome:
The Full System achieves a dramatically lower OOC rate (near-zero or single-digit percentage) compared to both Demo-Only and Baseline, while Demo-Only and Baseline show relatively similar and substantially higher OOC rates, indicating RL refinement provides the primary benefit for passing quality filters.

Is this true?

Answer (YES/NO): NO